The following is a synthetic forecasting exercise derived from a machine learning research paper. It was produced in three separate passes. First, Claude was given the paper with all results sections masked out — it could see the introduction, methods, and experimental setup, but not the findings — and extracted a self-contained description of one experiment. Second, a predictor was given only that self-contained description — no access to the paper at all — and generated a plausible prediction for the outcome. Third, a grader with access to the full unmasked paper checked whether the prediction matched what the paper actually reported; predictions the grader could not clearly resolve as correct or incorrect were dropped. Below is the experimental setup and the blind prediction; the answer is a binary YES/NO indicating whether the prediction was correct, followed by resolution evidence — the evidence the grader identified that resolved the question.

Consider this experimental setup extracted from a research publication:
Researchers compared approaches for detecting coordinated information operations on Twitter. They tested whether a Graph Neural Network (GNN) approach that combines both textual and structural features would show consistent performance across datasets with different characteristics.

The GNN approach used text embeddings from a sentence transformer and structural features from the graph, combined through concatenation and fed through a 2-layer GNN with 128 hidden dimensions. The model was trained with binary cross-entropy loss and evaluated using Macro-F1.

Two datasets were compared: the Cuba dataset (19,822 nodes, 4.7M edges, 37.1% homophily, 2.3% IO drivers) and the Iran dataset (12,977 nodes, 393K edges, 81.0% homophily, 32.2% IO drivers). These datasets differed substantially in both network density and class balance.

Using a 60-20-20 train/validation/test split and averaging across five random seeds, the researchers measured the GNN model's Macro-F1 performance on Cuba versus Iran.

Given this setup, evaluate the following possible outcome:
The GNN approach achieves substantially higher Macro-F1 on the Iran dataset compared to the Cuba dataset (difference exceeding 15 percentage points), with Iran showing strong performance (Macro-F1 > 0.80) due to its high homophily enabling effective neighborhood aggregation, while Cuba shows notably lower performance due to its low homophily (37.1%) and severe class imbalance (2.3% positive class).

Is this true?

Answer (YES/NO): NO